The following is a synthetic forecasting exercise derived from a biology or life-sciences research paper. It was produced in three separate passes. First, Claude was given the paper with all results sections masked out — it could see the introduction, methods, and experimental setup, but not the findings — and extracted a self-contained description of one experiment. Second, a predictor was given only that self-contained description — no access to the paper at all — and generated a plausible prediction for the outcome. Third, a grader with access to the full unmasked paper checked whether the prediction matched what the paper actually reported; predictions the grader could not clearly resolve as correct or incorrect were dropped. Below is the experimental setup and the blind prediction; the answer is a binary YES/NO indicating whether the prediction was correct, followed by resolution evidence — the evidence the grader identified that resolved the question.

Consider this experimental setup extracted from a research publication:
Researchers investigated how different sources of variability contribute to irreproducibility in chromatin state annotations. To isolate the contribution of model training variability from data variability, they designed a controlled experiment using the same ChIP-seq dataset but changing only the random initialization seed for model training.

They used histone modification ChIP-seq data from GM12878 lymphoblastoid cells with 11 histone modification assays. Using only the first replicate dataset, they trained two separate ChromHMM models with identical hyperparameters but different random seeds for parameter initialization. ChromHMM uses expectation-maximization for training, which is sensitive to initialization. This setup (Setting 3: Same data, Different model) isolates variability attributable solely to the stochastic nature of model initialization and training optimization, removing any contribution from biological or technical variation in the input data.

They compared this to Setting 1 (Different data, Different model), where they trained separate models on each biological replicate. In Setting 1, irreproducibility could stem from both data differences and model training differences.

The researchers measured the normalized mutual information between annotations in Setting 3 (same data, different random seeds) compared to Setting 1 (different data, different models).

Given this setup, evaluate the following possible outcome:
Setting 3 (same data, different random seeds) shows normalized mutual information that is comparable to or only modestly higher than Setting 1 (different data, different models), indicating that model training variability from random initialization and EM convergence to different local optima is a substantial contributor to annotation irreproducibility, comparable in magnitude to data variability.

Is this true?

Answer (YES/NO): NO